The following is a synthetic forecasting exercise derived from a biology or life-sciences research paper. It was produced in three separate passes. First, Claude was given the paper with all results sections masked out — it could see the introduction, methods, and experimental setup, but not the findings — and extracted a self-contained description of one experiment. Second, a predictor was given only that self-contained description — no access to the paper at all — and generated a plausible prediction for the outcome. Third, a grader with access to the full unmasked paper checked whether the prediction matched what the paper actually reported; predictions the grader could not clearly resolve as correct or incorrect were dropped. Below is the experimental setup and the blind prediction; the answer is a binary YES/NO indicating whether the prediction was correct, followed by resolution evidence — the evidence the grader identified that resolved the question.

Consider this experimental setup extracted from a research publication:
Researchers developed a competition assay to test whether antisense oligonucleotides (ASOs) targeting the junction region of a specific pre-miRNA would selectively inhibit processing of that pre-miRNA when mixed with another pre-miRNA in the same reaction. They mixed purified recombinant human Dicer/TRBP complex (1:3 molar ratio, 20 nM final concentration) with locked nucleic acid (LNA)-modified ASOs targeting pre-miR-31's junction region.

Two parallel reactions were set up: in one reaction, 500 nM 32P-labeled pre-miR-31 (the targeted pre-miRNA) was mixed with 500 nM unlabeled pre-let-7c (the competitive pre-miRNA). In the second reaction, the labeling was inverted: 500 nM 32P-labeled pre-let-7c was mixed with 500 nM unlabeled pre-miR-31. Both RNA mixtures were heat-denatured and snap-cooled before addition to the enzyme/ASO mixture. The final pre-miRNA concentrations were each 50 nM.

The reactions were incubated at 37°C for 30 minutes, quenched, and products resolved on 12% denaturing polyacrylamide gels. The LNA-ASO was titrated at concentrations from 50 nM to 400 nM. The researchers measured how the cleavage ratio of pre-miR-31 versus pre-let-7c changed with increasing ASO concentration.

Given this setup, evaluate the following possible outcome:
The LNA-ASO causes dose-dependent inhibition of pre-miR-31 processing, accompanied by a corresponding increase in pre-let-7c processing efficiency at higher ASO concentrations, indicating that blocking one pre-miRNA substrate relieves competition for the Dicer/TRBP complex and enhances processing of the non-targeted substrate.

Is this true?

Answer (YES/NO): NO